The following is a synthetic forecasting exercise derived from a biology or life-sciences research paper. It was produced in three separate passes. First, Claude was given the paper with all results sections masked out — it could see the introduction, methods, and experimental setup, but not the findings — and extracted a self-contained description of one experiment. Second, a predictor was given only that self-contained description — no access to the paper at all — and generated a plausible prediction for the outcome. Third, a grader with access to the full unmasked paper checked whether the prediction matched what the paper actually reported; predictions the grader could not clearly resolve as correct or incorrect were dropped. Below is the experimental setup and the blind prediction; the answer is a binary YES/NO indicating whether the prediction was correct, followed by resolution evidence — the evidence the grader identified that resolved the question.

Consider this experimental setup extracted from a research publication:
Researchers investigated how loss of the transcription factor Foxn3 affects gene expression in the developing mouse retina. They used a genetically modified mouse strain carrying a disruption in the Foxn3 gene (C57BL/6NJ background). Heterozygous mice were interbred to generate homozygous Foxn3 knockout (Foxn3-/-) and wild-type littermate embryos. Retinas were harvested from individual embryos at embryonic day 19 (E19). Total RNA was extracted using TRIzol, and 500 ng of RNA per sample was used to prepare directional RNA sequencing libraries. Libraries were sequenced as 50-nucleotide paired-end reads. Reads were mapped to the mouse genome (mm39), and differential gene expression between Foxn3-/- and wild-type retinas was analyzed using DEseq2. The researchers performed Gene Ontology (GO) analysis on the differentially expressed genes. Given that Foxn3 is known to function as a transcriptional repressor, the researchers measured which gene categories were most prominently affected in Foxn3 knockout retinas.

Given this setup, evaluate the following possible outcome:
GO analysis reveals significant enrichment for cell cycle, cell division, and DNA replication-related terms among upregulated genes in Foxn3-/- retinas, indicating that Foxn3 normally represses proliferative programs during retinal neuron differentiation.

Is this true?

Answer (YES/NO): NO